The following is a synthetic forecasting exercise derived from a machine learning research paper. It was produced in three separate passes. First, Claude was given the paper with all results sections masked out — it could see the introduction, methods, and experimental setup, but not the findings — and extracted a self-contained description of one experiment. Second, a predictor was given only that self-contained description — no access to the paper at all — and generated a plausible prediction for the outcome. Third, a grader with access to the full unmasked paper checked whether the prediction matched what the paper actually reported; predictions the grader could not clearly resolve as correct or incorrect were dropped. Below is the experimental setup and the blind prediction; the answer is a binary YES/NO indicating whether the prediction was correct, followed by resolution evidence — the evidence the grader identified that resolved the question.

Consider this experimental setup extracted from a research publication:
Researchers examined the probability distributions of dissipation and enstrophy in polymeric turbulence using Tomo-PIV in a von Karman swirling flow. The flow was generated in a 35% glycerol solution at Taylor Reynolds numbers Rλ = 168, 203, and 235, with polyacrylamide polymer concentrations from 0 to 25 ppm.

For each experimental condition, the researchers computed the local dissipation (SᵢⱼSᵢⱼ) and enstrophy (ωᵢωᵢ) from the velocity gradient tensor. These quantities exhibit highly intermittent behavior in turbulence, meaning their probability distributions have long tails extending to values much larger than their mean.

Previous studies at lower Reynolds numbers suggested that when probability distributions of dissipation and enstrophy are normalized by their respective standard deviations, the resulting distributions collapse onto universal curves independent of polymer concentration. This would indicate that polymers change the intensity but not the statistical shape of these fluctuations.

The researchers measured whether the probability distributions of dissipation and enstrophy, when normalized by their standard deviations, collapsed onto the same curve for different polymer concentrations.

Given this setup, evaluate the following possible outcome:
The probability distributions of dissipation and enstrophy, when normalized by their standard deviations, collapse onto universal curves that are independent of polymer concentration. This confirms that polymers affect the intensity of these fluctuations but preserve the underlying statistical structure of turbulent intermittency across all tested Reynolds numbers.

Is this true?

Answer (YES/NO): YES